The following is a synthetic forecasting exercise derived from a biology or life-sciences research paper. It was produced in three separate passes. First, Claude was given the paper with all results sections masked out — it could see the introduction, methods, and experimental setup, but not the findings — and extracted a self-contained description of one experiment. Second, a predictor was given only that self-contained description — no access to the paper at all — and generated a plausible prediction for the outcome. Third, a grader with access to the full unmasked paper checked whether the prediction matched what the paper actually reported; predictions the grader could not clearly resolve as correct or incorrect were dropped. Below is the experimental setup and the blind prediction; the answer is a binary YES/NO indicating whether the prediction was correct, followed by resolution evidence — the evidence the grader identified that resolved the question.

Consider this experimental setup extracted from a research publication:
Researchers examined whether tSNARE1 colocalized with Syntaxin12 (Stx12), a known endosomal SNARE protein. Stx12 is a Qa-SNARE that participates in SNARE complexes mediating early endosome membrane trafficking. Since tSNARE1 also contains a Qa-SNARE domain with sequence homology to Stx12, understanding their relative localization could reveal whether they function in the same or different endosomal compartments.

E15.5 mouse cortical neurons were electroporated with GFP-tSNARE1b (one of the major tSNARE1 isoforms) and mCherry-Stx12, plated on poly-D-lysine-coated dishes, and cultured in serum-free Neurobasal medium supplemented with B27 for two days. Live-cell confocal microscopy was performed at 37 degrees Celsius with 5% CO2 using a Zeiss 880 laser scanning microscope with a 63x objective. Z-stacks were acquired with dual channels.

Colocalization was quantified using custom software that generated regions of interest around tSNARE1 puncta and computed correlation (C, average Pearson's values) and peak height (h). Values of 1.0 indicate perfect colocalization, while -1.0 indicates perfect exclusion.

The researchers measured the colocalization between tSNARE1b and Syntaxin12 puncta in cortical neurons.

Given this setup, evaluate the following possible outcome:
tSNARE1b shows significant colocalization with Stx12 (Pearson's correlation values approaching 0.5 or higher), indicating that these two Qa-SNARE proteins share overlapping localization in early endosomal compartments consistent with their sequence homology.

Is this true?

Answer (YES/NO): NO